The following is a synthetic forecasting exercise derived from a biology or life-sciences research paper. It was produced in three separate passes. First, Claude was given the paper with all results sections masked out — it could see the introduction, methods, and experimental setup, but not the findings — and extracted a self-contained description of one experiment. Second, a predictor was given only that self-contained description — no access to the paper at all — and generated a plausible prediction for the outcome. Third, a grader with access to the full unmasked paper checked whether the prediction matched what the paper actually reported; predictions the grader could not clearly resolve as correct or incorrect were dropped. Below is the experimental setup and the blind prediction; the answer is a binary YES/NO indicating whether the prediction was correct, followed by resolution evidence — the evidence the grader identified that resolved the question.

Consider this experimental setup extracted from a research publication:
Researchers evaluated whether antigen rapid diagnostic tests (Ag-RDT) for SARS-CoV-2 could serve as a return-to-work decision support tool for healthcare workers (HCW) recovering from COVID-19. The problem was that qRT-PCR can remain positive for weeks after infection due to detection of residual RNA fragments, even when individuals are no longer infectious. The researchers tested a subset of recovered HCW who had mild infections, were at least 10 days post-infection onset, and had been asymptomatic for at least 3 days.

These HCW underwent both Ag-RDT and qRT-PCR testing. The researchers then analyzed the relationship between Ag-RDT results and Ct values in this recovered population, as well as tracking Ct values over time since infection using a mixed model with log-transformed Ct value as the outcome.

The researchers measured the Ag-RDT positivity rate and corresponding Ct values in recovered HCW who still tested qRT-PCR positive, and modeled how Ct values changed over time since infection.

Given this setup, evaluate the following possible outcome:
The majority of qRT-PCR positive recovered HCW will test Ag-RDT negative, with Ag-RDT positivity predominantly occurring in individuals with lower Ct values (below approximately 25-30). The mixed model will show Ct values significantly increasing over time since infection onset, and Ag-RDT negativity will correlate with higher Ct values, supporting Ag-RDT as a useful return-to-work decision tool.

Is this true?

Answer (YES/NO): YES